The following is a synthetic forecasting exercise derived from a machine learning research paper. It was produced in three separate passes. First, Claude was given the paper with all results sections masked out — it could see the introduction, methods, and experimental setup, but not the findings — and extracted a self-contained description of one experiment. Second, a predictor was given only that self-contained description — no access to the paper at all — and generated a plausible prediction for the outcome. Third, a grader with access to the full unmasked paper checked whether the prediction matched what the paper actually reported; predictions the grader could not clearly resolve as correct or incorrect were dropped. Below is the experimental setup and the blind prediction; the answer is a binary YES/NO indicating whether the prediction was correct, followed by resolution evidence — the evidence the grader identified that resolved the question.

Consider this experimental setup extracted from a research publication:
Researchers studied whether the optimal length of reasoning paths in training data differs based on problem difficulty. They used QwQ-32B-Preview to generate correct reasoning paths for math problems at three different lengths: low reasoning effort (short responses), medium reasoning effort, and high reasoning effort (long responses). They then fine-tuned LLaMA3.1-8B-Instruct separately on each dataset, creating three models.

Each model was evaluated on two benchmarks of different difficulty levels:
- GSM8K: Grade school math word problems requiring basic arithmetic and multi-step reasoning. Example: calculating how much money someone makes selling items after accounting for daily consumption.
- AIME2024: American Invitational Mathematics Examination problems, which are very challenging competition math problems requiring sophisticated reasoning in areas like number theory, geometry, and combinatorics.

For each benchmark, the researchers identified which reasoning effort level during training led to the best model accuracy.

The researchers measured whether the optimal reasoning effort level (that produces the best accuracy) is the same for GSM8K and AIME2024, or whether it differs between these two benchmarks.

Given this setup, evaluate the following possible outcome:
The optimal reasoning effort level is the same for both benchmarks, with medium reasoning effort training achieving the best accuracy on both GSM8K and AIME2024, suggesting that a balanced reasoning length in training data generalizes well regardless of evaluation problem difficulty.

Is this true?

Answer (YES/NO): NO